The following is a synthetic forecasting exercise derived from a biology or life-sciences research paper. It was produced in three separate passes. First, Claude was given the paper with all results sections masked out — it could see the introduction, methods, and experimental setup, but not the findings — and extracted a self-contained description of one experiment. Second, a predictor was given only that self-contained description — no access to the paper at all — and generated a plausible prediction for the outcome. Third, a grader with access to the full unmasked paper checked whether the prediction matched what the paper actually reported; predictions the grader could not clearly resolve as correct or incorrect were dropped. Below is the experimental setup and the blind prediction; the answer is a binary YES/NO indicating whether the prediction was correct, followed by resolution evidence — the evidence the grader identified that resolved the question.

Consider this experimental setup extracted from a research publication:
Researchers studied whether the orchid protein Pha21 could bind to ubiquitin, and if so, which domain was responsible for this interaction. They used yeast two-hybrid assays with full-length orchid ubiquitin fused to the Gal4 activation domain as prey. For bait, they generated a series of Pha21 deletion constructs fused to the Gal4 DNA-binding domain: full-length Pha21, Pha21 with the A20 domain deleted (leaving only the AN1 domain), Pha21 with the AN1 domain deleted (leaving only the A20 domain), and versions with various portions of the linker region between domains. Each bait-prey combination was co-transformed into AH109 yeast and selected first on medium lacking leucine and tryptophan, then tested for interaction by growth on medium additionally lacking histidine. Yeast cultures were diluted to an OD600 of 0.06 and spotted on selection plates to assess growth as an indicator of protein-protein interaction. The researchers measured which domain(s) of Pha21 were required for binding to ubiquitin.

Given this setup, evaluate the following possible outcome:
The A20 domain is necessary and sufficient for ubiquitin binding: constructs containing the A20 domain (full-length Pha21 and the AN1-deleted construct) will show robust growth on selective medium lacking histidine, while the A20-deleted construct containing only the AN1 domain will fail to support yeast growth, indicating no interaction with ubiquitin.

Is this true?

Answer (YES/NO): YES